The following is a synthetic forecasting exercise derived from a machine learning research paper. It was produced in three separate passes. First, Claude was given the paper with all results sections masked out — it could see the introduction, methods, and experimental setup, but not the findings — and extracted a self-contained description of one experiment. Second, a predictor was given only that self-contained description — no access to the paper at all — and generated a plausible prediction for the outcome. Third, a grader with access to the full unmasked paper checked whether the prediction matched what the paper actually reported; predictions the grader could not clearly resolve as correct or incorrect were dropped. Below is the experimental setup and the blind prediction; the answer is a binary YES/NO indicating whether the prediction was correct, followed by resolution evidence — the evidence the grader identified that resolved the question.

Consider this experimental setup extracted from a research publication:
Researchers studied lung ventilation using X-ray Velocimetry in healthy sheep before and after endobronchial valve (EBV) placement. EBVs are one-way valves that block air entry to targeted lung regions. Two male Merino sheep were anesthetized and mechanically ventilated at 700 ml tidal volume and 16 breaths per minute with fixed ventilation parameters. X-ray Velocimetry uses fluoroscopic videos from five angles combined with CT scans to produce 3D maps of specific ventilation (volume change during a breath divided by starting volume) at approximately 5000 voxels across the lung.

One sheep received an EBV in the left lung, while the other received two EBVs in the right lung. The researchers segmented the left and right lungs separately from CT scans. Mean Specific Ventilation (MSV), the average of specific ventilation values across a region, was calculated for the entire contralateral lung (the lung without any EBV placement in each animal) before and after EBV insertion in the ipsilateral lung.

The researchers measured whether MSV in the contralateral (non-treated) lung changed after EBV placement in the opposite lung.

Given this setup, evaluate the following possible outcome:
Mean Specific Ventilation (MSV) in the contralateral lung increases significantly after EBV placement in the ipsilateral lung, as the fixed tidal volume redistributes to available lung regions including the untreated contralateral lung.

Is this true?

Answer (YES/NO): NO